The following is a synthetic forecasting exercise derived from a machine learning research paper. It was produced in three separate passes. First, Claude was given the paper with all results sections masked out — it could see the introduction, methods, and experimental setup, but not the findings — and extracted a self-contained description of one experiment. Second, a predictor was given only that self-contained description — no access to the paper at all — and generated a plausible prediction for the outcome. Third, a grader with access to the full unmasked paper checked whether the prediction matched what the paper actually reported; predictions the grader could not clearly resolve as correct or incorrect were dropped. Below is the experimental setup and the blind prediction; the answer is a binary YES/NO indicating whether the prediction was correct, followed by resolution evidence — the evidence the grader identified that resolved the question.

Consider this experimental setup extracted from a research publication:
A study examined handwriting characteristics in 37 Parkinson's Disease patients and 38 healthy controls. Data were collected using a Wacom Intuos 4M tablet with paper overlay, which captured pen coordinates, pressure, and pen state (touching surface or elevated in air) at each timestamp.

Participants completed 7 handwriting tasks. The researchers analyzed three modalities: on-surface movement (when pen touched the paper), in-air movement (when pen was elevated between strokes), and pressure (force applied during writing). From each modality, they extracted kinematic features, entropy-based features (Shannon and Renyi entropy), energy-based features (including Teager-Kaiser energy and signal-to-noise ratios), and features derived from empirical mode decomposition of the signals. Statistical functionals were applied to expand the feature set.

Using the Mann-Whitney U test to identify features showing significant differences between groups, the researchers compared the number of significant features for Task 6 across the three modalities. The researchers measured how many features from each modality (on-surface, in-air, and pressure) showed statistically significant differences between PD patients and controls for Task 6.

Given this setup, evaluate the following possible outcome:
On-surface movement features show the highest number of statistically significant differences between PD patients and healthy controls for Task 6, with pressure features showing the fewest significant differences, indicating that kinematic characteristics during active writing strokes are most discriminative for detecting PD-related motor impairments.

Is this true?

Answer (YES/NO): NO